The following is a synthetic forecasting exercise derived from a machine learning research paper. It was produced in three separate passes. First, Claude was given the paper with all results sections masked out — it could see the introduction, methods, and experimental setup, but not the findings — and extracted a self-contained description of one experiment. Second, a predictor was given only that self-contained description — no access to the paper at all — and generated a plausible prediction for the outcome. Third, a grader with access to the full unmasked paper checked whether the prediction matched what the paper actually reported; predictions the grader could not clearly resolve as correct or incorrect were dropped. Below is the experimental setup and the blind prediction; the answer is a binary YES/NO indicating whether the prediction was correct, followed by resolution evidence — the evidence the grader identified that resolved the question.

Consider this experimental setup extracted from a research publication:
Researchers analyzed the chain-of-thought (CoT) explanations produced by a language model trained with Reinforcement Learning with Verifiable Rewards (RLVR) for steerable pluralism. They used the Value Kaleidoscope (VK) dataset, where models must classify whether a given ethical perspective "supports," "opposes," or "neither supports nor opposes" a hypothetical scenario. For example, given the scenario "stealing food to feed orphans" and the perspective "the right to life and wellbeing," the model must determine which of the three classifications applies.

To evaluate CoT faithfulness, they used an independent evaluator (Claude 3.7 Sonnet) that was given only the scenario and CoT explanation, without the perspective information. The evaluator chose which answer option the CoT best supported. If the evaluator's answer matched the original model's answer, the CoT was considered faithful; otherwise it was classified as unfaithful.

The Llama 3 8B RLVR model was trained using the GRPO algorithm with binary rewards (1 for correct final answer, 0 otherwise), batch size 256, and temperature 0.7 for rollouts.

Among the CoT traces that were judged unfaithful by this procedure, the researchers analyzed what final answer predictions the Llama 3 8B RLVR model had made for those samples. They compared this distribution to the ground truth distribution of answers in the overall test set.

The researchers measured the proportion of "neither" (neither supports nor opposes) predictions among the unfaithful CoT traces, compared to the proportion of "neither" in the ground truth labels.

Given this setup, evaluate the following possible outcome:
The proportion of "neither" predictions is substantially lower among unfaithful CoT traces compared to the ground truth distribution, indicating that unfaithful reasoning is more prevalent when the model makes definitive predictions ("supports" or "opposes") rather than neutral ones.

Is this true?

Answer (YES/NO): NO